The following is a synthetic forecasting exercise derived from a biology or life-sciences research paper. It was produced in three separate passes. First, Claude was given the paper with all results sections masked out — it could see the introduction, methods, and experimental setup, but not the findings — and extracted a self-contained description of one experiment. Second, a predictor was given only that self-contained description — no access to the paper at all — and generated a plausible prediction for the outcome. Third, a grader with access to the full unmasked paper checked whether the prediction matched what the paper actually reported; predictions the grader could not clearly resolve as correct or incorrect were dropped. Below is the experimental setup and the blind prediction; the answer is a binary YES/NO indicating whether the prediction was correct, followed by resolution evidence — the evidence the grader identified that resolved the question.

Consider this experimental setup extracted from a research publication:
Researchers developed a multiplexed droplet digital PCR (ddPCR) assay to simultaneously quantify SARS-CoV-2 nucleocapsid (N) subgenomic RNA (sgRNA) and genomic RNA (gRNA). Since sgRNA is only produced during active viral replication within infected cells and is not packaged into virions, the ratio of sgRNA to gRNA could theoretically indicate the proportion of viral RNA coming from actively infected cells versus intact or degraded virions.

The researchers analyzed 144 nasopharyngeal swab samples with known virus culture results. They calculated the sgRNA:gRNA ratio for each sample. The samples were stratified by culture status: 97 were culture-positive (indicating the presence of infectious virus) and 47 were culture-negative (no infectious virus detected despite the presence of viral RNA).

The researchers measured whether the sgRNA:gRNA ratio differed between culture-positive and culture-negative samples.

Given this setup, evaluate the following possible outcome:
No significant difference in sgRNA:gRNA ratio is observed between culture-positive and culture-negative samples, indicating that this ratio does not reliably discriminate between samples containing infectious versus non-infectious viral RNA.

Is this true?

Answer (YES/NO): YES